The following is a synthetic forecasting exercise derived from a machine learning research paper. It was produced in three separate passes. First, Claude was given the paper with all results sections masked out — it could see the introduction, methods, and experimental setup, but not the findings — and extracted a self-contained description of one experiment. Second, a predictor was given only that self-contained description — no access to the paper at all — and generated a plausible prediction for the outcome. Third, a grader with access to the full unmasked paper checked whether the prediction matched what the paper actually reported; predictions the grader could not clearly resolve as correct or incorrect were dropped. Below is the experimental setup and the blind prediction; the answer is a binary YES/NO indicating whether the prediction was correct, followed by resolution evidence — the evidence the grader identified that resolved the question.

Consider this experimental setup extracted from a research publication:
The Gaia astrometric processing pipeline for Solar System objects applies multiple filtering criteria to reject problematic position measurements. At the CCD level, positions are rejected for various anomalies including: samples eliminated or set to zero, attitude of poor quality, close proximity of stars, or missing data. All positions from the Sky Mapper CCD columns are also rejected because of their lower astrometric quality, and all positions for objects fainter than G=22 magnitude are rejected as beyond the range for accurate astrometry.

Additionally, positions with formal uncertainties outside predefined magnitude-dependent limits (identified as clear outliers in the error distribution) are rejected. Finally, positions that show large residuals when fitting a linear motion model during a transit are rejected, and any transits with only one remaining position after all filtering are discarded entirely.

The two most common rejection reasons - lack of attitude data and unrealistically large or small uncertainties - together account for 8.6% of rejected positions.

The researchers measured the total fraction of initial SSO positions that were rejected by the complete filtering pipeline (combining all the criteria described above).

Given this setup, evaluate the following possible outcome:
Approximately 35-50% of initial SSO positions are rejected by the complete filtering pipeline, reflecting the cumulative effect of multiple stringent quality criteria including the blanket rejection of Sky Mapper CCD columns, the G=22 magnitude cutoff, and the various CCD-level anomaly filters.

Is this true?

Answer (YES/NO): NO